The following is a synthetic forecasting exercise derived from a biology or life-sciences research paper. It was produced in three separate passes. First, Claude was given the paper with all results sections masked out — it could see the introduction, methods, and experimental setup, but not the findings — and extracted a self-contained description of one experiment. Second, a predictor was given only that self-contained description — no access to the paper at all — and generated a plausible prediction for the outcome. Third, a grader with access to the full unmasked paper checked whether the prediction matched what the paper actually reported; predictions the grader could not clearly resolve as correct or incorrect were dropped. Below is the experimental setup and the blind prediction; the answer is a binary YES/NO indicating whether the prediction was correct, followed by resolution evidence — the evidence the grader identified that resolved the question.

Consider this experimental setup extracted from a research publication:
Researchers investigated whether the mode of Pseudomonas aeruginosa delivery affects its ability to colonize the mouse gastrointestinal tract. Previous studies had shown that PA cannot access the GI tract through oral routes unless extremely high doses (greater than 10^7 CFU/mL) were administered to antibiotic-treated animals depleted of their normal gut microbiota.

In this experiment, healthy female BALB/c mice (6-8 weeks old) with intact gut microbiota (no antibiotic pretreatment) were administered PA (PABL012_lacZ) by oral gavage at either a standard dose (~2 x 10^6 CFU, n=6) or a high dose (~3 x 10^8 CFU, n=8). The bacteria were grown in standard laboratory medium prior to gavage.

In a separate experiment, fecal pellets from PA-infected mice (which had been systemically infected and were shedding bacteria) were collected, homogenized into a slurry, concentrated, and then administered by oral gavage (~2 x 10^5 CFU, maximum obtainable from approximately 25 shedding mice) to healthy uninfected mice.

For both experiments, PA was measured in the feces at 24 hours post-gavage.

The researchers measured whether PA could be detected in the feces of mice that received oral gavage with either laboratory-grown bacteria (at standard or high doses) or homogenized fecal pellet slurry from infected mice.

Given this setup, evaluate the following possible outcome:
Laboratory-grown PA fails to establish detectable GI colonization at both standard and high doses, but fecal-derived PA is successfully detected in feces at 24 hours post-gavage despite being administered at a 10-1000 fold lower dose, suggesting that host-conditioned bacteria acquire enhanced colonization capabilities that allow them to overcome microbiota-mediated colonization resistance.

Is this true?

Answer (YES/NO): NO